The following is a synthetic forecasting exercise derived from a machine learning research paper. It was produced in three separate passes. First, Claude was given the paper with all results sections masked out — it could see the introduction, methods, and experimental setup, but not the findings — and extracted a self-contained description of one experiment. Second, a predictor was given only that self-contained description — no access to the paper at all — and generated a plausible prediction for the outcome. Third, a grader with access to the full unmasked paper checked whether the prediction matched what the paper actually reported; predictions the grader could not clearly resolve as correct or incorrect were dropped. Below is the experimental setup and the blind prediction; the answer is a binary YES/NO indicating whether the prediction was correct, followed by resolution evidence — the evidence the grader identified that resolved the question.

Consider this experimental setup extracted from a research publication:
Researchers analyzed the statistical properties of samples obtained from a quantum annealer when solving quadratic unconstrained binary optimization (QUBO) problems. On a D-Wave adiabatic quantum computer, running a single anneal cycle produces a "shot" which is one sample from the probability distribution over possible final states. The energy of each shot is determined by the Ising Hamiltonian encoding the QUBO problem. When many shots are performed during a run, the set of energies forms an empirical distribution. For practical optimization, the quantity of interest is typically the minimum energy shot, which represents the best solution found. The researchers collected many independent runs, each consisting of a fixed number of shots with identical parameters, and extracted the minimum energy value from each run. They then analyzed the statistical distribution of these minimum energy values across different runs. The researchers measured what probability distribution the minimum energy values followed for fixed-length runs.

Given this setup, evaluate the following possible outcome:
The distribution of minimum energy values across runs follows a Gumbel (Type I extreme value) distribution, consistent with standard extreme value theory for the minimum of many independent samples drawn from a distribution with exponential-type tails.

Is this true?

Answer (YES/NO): YES